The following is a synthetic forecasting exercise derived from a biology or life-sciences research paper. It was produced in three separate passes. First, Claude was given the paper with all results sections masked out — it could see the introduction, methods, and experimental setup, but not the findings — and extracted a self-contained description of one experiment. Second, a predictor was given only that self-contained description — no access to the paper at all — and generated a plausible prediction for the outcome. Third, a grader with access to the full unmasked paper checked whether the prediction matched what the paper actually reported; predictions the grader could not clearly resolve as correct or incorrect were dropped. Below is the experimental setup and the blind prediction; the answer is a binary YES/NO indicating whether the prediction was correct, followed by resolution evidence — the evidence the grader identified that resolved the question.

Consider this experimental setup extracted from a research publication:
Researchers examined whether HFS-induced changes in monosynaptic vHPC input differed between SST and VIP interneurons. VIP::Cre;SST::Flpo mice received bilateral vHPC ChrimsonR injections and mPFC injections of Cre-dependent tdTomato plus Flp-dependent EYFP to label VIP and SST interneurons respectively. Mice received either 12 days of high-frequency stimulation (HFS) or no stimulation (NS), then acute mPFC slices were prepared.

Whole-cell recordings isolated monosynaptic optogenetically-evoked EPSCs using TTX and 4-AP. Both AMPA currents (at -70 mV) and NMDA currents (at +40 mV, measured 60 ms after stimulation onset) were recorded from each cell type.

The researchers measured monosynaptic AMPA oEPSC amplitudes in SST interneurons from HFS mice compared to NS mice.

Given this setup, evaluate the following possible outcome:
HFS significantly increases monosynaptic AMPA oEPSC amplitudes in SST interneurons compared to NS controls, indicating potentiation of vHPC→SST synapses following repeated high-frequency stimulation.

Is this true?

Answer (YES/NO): NO